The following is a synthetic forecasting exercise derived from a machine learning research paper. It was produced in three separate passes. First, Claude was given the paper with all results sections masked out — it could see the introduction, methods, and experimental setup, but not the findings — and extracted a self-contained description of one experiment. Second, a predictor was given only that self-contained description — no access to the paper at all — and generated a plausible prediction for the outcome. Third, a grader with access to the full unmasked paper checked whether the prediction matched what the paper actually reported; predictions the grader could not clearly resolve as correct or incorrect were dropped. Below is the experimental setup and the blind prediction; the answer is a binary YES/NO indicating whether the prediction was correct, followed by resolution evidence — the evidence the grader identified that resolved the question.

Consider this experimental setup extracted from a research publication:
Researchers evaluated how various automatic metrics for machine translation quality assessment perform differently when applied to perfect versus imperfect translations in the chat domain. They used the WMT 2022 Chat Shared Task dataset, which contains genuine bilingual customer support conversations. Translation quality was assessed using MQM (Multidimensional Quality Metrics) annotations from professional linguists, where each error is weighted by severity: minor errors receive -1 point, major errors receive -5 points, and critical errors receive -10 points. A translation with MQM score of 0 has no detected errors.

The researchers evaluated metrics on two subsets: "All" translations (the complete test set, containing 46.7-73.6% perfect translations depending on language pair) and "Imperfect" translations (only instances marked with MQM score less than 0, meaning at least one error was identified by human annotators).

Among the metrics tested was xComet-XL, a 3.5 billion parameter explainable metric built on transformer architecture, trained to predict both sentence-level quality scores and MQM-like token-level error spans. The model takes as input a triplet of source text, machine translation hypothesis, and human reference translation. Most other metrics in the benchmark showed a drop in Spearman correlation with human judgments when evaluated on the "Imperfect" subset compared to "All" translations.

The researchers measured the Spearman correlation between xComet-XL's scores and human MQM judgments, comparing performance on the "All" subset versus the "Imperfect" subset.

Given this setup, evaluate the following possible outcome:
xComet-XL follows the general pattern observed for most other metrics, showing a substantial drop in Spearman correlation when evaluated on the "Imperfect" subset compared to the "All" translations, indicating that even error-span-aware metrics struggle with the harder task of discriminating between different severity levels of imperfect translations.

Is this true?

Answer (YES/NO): NO